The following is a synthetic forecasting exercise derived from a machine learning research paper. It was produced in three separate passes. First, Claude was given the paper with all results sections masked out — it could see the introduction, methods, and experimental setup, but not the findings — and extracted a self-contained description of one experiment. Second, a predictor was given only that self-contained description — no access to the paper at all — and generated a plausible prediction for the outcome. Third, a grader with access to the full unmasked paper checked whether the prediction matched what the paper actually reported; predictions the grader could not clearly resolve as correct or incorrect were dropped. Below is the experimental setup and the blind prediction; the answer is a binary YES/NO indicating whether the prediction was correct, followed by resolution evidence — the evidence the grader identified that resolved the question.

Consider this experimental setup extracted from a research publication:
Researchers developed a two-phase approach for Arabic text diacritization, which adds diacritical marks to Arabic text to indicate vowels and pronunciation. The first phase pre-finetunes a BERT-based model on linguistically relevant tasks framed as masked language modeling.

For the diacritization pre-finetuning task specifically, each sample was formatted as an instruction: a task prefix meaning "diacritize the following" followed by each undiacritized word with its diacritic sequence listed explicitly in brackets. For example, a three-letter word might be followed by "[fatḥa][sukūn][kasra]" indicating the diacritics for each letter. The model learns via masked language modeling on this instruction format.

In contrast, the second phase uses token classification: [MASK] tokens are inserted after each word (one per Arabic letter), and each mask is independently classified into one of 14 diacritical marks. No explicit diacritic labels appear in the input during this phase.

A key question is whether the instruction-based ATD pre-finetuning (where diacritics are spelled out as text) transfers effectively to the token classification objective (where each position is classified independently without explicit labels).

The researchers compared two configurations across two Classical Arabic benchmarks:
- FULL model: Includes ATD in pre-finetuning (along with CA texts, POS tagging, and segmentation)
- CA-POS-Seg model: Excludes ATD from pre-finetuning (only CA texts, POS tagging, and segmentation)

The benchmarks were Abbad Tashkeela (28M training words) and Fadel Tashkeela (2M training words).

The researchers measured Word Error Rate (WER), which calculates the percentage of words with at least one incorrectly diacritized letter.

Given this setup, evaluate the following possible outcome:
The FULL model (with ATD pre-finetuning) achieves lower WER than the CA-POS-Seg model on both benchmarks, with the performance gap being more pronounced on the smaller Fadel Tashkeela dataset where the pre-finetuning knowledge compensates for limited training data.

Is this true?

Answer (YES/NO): YES